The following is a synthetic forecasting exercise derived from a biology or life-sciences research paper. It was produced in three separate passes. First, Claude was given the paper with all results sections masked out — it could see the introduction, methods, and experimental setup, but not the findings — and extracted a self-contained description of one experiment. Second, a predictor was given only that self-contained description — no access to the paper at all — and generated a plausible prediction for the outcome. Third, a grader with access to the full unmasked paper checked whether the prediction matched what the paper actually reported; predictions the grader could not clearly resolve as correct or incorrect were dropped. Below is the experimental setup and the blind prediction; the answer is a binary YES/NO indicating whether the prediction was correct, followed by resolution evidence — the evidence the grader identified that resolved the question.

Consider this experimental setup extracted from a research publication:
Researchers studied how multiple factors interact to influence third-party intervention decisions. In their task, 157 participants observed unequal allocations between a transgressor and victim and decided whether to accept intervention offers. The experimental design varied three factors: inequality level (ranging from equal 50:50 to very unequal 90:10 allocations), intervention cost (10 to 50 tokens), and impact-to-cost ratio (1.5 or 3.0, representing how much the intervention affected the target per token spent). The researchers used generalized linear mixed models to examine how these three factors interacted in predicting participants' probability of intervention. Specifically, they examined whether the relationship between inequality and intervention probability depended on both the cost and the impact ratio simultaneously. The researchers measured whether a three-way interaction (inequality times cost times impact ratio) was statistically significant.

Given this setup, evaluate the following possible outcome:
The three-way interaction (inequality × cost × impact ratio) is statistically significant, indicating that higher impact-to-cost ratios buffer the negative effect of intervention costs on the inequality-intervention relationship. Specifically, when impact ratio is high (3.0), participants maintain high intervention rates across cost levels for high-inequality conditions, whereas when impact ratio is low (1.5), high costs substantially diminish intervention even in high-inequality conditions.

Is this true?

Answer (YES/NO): NO